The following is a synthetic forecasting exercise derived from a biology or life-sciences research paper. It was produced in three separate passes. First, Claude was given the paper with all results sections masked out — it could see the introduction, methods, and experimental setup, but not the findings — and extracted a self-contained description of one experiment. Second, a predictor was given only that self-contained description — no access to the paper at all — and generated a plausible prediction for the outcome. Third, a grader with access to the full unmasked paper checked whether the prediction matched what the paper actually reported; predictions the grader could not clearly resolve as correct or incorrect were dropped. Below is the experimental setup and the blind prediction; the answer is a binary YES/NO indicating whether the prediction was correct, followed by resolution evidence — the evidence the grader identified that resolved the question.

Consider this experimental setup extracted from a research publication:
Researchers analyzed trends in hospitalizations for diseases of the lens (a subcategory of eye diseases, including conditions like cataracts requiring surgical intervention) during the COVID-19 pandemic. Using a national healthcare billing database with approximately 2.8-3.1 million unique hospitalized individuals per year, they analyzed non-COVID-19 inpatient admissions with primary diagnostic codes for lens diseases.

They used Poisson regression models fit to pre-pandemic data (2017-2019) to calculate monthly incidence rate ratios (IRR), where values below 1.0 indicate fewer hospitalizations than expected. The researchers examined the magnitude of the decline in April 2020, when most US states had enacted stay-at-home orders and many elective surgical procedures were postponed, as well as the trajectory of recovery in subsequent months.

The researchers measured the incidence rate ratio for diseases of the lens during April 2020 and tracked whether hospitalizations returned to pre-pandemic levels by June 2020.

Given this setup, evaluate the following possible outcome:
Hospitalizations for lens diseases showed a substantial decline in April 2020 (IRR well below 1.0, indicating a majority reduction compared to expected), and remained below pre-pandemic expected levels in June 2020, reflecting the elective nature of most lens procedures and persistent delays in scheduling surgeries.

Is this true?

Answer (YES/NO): NO